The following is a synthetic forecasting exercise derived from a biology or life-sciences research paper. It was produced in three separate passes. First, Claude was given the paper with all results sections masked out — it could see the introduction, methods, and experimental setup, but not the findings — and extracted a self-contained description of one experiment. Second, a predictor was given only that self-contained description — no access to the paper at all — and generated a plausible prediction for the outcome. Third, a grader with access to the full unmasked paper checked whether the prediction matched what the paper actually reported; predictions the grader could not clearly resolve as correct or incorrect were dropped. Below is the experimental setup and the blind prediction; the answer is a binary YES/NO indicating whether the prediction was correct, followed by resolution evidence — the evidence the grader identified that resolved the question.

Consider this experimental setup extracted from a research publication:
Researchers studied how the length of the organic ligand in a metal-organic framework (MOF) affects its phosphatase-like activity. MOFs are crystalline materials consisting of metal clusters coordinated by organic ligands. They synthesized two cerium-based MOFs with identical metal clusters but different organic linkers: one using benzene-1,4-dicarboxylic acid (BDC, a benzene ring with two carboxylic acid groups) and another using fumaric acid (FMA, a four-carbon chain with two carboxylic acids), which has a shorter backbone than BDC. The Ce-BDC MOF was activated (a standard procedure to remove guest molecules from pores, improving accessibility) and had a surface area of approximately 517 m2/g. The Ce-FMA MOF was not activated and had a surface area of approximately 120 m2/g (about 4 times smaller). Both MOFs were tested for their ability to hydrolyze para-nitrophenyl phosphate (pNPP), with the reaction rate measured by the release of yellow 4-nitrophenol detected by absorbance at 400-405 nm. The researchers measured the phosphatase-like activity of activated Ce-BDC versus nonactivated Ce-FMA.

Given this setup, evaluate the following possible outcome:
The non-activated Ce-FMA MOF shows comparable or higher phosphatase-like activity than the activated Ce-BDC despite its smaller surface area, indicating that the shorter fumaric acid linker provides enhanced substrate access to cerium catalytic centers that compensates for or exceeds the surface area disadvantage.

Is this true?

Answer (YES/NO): YES